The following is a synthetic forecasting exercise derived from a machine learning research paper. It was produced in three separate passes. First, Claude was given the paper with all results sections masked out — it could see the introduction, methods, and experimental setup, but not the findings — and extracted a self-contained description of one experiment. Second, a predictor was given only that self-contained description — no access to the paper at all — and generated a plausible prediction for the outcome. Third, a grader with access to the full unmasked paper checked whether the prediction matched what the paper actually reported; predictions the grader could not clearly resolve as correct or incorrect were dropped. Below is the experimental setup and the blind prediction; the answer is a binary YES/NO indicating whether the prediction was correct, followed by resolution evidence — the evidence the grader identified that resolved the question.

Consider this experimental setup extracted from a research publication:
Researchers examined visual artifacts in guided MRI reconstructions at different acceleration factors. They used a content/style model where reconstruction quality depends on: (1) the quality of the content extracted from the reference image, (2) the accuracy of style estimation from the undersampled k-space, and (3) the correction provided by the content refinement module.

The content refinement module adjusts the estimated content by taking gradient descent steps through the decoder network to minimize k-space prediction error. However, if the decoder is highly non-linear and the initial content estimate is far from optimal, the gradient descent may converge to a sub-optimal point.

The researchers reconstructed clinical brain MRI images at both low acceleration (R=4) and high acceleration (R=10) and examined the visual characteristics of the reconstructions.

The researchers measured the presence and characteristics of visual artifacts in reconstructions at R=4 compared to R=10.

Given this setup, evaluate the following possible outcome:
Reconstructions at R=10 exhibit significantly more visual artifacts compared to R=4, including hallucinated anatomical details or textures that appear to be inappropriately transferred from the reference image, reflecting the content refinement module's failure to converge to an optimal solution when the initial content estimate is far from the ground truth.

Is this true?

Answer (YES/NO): NO